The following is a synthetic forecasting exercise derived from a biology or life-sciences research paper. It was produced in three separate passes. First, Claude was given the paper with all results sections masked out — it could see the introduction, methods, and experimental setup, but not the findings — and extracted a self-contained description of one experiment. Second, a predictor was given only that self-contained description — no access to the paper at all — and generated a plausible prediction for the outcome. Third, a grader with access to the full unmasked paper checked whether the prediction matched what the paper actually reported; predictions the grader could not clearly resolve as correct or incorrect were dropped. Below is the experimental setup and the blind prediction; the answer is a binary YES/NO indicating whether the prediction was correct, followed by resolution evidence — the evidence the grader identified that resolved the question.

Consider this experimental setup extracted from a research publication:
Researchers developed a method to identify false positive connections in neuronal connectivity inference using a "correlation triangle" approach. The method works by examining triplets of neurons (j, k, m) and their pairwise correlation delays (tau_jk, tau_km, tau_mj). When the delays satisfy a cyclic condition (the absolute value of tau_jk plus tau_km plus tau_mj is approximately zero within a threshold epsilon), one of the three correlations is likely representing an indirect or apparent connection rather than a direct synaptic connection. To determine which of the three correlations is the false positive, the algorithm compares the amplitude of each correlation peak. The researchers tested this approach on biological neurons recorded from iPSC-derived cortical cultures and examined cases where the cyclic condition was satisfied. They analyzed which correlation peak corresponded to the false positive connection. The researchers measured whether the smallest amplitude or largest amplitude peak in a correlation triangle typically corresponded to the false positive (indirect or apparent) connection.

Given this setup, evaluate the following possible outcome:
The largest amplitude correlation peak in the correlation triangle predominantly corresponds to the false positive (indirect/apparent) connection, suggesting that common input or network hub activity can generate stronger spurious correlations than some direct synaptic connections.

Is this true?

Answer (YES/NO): NO